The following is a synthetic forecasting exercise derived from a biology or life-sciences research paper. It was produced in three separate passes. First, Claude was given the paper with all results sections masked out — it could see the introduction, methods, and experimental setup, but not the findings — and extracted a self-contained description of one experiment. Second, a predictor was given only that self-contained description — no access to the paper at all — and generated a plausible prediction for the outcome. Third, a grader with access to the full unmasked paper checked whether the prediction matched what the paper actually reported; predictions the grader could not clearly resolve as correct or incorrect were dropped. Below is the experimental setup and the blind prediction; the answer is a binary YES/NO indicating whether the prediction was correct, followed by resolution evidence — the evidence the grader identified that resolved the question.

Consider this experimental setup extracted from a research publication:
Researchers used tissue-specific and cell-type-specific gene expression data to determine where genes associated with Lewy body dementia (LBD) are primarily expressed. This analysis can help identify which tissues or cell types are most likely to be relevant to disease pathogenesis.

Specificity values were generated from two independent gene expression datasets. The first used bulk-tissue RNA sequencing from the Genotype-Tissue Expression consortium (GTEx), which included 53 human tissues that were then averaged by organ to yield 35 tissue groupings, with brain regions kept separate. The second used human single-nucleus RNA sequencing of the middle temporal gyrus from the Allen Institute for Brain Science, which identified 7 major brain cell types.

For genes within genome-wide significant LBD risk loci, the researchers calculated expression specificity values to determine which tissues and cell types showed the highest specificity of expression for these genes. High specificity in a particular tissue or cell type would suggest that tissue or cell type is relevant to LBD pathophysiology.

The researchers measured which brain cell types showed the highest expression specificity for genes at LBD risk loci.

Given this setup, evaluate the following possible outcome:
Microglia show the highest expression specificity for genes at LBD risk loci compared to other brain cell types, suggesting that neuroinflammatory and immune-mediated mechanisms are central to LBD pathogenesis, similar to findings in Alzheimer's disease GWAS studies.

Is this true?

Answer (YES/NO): NO